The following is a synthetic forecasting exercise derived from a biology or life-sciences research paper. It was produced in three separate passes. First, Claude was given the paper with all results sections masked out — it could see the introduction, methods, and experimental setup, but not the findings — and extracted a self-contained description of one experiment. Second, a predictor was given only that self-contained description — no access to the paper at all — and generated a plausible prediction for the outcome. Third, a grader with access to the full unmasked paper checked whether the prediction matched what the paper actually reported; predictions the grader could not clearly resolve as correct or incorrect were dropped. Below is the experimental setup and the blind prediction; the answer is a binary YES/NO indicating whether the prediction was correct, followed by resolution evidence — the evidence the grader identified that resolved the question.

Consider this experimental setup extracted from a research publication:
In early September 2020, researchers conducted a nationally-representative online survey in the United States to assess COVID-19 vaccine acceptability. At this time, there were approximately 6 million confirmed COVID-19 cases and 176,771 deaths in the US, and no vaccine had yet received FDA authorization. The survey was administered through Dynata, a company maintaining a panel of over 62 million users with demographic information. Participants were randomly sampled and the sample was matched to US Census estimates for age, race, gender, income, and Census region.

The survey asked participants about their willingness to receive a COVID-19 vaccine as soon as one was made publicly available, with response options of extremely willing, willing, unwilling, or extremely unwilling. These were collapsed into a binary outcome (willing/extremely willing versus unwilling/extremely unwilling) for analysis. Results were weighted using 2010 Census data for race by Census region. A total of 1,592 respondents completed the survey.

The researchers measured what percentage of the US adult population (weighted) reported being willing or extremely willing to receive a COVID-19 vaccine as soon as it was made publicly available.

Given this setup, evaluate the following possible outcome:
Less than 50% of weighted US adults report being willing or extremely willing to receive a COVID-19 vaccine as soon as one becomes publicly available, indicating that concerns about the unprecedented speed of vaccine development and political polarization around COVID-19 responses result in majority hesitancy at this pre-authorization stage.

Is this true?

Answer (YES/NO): NO